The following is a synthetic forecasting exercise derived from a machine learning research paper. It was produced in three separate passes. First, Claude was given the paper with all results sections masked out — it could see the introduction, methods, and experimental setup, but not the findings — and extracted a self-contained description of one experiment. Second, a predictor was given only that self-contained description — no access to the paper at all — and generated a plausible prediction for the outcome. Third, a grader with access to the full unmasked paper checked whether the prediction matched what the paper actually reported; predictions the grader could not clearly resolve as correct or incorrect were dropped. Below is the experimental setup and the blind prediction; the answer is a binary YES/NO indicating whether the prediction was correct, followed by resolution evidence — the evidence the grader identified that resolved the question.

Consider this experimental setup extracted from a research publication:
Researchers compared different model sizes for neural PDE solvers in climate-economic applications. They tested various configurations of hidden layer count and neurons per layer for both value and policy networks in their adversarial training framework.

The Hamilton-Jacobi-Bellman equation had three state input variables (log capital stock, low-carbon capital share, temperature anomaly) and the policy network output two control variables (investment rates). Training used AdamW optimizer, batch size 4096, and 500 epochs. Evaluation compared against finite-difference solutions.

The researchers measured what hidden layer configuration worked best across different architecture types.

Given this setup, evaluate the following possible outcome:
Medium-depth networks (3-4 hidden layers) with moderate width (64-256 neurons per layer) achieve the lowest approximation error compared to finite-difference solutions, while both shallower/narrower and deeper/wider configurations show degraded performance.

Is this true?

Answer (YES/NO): NO